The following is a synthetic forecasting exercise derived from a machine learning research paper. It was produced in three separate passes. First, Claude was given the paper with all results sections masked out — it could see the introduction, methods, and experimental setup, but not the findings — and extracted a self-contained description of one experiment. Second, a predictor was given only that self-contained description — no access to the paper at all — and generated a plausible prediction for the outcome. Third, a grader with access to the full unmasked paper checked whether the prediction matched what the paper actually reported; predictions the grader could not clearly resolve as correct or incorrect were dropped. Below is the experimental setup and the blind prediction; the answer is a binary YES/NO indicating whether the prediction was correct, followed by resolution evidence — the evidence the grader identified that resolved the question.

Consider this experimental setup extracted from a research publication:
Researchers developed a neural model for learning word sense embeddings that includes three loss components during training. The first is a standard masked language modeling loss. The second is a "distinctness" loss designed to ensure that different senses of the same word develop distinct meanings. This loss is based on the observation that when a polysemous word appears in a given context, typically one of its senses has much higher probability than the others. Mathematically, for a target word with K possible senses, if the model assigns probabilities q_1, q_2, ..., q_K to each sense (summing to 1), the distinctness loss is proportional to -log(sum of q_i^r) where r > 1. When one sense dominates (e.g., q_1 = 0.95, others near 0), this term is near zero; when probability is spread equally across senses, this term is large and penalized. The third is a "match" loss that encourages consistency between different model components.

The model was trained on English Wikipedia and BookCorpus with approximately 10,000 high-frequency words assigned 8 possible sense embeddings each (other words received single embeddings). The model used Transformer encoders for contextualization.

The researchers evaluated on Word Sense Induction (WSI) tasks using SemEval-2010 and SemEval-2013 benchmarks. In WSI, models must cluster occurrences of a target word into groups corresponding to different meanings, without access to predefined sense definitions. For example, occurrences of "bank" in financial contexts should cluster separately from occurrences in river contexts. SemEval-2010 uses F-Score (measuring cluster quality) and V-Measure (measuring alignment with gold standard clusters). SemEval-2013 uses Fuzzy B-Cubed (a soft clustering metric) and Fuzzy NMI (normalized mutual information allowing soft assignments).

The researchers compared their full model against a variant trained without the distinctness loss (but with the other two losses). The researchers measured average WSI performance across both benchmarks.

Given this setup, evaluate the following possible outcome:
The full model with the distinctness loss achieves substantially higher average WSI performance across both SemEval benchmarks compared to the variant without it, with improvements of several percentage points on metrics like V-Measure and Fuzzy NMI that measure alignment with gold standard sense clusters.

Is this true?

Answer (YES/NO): YES